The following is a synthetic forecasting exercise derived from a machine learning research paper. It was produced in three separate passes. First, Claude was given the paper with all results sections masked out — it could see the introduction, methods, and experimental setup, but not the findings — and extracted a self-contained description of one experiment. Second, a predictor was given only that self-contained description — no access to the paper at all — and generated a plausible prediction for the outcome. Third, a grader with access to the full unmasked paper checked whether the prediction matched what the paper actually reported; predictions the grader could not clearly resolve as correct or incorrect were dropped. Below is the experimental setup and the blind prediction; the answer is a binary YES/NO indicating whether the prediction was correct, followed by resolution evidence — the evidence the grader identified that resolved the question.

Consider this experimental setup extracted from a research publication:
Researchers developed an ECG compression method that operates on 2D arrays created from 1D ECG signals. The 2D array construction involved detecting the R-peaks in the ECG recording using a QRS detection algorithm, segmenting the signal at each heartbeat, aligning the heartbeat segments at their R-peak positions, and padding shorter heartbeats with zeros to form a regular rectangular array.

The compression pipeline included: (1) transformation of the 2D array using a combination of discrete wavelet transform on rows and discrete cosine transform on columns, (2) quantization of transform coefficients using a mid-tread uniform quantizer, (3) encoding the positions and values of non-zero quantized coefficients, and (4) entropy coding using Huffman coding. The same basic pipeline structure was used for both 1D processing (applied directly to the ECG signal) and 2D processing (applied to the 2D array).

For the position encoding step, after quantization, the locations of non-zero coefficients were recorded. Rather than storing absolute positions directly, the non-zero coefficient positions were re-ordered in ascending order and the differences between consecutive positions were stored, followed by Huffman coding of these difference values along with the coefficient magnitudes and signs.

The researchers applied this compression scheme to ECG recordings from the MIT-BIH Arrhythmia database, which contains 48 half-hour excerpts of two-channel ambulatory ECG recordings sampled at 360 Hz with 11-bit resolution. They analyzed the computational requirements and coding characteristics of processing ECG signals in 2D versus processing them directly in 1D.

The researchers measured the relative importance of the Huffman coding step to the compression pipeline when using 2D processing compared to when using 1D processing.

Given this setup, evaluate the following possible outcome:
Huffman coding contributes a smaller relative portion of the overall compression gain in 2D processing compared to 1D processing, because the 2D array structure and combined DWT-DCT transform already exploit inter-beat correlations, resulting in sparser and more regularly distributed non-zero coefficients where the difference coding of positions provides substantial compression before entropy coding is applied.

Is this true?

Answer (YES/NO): NO